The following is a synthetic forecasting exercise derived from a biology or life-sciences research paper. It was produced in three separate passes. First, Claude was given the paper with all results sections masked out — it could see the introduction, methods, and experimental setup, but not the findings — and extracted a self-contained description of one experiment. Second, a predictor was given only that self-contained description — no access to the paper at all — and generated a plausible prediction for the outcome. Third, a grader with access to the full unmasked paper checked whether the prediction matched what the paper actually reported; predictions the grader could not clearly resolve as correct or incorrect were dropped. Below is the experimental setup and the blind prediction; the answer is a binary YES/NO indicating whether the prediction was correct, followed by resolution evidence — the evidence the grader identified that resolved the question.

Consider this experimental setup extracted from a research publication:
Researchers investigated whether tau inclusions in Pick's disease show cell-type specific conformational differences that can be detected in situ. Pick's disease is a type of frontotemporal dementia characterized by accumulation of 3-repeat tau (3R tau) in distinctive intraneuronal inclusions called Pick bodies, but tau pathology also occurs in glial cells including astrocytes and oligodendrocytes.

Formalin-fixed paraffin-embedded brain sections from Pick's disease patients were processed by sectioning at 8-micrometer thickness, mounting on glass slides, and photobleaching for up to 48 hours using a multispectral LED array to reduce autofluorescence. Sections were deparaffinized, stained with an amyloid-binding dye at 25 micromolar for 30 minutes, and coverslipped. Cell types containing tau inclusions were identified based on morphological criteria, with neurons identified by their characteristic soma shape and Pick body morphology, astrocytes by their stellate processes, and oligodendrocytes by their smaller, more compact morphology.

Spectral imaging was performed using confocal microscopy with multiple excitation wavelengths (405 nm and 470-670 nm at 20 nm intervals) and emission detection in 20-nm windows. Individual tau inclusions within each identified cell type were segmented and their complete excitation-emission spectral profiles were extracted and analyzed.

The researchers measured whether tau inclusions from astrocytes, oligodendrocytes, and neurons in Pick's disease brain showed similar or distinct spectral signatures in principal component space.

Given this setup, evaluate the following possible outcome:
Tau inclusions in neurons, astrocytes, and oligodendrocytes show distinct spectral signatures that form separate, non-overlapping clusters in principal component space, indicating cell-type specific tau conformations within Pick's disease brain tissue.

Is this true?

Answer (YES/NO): YES